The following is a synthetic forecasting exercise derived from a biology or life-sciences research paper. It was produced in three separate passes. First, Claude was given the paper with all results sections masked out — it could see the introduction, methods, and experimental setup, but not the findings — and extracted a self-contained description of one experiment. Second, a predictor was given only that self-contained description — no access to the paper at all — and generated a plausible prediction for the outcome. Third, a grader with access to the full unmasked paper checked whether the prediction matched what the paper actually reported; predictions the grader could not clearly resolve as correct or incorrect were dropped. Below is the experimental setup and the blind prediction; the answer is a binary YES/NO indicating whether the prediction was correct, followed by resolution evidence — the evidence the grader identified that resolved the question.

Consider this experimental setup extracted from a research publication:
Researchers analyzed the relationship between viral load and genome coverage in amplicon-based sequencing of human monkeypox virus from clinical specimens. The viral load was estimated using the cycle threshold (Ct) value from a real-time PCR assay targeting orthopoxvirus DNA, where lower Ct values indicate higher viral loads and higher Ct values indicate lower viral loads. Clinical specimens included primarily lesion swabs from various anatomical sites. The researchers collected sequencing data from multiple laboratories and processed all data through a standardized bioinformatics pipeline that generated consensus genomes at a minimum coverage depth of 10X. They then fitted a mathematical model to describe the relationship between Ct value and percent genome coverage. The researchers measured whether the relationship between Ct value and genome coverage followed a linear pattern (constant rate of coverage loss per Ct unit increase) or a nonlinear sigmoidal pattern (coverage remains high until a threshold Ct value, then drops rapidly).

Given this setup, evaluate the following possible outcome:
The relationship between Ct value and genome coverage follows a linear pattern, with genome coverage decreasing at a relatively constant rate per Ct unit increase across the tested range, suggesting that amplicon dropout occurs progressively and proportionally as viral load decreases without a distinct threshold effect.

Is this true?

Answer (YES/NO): NO